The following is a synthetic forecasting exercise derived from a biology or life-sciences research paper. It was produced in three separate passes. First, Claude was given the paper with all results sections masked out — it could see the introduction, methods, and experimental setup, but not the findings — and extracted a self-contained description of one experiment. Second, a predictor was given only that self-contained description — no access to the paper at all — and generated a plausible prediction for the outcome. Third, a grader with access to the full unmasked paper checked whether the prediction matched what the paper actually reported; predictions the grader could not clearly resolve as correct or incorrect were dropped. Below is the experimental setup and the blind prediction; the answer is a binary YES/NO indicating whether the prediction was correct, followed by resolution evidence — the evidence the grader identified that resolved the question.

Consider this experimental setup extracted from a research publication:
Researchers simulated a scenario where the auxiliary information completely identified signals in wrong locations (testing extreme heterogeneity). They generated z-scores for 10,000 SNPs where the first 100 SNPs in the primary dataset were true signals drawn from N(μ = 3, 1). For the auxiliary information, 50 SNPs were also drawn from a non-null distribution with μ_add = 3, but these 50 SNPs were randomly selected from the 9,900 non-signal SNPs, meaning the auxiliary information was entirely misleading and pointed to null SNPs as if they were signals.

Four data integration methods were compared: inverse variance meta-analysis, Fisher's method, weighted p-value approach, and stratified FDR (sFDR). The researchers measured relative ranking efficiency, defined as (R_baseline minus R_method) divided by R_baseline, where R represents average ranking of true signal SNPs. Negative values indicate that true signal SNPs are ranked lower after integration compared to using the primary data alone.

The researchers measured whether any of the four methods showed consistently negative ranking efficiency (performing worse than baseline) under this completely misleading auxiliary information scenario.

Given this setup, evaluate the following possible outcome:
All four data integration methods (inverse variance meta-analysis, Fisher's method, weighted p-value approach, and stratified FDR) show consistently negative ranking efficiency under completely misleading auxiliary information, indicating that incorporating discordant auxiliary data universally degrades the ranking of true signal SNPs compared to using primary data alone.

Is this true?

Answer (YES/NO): NO